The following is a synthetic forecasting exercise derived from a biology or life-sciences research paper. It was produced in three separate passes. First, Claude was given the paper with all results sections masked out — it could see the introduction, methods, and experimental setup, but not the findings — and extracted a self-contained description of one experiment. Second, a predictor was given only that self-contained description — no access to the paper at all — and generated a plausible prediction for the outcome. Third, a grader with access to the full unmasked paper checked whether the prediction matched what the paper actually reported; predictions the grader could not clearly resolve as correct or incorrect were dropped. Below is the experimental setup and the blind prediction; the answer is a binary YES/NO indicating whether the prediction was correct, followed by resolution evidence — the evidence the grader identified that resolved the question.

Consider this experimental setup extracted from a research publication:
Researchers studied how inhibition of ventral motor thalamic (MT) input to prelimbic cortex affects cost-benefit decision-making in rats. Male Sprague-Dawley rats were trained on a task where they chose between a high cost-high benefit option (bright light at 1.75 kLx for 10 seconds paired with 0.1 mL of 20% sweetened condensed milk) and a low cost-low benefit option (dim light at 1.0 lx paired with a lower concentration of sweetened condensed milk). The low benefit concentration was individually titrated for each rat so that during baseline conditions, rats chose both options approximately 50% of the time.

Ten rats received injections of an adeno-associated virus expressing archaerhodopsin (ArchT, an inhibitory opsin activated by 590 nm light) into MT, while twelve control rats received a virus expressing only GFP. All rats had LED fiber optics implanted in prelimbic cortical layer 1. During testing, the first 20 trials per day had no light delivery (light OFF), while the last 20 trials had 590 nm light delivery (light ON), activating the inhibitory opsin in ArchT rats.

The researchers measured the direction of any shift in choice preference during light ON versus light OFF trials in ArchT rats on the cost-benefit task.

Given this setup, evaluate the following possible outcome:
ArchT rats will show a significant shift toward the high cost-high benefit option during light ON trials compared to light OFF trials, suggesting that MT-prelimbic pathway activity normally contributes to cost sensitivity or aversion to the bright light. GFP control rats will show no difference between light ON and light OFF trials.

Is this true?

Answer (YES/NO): YES